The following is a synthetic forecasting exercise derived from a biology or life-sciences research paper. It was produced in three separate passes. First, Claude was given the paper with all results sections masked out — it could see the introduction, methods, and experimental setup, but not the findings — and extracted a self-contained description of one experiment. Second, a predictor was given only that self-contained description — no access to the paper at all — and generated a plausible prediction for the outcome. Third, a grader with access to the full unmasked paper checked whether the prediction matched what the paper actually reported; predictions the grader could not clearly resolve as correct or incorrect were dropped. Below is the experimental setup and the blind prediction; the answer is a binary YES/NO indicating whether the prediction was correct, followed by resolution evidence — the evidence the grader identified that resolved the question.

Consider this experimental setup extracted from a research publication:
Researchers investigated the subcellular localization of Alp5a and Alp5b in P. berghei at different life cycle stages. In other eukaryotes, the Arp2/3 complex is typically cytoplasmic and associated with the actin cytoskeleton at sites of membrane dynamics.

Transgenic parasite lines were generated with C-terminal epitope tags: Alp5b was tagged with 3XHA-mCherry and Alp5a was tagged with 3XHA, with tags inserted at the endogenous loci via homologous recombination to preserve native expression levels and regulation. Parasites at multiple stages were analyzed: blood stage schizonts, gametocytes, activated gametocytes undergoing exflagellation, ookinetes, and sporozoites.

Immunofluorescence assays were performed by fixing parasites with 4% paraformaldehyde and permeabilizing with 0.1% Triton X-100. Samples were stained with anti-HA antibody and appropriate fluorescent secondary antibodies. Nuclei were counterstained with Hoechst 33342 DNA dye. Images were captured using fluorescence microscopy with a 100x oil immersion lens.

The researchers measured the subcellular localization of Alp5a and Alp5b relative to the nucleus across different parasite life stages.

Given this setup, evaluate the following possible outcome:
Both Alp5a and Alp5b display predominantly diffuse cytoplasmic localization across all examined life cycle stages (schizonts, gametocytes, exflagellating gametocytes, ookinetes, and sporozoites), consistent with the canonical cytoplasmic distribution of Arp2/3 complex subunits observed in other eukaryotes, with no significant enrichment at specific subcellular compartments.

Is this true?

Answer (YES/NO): NO